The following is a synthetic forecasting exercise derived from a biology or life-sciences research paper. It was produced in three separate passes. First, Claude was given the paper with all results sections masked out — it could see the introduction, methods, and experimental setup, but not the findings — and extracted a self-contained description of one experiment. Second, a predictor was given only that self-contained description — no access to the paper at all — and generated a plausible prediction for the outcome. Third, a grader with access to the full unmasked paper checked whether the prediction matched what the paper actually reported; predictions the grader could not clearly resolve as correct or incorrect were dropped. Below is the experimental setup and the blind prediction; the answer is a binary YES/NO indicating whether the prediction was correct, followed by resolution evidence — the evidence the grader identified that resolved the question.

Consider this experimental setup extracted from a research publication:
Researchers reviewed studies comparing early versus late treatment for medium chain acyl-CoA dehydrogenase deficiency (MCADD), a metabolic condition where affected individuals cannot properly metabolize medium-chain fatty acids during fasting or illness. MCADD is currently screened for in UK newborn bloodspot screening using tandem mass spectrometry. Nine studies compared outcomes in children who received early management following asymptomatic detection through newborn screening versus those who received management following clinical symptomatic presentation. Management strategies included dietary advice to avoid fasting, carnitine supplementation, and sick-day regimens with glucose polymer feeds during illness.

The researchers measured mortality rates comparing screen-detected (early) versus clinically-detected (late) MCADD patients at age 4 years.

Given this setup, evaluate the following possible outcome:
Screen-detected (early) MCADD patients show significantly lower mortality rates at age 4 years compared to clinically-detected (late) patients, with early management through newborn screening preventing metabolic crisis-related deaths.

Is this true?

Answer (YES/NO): NO